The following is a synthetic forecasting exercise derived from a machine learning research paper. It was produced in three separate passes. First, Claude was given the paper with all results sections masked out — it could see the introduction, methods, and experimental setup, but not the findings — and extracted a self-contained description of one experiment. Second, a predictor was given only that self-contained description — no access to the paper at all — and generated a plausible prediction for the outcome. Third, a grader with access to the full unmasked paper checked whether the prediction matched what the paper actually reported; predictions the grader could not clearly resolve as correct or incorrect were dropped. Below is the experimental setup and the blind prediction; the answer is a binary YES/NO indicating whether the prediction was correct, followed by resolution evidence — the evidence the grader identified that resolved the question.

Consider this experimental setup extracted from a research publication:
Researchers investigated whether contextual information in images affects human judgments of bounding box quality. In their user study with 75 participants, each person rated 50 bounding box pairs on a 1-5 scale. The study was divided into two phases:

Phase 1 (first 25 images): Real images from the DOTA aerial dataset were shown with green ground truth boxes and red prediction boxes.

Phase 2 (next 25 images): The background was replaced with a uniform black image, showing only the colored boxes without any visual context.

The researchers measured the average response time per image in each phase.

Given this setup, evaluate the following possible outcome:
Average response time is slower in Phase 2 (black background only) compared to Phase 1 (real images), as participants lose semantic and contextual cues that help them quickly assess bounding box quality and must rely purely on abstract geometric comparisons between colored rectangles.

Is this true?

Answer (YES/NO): NO